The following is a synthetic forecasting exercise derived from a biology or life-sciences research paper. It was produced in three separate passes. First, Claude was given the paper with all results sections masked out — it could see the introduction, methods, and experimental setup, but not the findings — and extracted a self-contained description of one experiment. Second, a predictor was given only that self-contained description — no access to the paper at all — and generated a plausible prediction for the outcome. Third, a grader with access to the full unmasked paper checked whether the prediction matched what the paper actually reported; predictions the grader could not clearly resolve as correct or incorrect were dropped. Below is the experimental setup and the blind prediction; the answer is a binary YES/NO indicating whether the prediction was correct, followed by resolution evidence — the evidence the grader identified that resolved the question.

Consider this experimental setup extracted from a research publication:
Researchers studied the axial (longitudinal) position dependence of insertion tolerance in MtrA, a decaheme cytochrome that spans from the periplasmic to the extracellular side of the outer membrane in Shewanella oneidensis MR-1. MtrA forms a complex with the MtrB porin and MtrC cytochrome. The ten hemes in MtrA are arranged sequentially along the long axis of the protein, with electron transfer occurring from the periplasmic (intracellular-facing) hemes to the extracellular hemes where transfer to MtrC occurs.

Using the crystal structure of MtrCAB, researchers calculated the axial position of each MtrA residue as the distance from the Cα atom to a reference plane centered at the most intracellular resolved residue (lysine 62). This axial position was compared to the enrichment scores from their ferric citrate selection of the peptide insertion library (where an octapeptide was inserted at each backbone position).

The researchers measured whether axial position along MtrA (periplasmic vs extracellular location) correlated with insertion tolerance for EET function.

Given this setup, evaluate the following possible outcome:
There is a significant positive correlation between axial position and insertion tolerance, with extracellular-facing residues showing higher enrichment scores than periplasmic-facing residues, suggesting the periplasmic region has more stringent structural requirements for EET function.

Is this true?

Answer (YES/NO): NO